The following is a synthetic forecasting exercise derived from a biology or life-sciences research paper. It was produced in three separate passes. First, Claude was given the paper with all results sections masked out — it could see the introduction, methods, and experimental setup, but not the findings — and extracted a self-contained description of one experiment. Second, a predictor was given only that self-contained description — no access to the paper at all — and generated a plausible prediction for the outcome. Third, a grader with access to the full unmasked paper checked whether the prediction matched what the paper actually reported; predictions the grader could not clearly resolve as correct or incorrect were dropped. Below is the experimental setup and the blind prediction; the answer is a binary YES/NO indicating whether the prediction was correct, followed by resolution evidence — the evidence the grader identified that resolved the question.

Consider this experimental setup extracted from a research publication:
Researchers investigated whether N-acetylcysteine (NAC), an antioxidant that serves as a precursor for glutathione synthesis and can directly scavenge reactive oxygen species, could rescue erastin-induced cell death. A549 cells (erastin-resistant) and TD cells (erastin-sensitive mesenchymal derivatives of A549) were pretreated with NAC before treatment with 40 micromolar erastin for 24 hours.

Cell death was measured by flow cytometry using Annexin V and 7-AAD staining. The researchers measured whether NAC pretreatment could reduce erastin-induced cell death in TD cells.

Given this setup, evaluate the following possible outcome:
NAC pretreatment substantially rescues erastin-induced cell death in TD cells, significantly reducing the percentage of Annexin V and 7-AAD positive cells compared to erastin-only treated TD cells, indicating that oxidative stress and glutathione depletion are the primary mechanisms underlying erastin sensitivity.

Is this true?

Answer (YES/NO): YES